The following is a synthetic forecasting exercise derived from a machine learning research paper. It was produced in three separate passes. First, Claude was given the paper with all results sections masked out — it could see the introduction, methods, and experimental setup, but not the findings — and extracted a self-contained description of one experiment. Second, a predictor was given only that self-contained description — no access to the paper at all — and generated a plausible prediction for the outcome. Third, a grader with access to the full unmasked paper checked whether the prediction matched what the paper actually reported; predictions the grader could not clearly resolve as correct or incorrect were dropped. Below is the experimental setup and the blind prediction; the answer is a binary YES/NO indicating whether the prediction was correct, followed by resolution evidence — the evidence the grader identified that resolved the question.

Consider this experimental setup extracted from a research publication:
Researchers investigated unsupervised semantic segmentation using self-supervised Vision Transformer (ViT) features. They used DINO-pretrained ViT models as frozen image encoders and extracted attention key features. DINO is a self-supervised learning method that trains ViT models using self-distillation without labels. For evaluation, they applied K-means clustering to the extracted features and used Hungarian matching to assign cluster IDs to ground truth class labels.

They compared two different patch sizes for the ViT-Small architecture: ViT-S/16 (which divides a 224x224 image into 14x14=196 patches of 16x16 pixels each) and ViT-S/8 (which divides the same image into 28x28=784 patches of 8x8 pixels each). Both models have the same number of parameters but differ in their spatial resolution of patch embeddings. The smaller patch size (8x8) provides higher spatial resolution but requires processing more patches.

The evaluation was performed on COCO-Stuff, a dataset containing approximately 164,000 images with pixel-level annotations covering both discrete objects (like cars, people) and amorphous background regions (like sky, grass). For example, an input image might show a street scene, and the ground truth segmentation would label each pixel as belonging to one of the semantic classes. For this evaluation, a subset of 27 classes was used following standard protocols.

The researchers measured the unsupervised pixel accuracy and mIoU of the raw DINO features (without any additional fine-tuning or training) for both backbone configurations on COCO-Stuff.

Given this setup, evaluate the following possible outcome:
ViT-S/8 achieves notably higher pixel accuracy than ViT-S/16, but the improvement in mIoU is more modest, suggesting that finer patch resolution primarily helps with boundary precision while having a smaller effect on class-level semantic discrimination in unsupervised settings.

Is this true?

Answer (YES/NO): NO